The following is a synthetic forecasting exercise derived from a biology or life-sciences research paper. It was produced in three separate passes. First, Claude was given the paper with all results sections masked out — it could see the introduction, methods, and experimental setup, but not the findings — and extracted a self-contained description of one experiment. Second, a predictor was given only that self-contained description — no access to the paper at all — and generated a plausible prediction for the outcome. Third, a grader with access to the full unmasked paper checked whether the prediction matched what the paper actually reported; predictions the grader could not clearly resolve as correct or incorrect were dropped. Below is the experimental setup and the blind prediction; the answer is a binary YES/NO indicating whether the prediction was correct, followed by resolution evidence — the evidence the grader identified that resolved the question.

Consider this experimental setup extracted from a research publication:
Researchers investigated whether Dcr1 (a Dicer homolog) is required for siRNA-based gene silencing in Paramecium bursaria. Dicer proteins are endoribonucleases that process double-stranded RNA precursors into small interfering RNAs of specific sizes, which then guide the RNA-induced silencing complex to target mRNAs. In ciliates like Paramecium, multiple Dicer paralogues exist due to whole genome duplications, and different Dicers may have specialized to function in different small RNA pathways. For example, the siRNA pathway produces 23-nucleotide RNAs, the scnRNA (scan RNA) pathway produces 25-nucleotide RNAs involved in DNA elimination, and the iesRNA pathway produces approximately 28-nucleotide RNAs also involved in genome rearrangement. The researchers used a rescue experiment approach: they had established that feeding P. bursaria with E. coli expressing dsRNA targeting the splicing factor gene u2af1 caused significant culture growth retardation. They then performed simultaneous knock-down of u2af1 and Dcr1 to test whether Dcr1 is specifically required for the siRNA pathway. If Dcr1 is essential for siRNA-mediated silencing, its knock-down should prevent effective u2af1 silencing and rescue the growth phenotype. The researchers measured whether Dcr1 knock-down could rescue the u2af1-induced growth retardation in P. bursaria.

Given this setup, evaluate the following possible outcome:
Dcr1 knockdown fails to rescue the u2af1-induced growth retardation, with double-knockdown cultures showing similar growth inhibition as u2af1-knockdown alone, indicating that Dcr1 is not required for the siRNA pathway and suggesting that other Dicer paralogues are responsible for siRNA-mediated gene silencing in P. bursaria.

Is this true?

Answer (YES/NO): NO